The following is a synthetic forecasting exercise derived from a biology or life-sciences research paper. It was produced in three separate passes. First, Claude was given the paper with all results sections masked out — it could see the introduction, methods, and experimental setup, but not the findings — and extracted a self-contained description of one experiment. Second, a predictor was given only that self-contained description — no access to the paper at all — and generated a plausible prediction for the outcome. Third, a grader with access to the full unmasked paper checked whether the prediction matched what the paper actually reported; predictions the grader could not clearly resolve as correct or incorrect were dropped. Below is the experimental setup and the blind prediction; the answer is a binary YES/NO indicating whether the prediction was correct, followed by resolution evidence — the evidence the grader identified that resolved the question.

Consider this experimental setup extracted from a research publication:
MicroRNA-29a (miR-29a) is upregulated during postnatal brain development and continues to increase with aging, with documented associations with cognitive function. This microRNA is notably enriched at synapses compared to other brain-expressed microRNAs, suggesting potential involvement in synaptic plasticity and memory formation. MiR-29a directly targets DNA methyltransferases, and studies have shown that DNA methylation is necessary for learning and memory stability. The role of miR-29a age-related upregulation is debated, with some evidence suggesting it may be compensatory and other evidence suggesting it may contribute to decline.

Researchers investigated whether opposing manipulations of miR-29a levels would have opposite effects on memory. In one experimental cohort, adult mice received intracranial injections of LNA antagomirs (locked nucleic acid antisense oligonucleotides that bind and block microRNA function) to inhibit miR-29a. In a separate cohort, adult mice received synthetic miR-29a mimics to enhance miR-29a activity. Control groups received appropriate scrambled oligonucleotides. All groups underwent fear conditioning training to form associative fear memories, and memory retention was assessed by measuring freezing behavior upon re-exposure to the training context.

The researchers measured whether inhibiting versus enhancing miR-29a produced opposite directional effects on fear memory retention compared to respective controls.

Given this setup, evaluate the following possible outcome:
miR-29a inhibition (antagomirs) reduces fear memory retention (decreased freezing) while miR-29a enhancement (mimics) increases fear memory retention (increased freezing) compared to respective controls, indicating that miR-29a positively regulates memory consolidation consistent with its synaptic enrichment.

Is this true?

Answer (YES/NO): NO